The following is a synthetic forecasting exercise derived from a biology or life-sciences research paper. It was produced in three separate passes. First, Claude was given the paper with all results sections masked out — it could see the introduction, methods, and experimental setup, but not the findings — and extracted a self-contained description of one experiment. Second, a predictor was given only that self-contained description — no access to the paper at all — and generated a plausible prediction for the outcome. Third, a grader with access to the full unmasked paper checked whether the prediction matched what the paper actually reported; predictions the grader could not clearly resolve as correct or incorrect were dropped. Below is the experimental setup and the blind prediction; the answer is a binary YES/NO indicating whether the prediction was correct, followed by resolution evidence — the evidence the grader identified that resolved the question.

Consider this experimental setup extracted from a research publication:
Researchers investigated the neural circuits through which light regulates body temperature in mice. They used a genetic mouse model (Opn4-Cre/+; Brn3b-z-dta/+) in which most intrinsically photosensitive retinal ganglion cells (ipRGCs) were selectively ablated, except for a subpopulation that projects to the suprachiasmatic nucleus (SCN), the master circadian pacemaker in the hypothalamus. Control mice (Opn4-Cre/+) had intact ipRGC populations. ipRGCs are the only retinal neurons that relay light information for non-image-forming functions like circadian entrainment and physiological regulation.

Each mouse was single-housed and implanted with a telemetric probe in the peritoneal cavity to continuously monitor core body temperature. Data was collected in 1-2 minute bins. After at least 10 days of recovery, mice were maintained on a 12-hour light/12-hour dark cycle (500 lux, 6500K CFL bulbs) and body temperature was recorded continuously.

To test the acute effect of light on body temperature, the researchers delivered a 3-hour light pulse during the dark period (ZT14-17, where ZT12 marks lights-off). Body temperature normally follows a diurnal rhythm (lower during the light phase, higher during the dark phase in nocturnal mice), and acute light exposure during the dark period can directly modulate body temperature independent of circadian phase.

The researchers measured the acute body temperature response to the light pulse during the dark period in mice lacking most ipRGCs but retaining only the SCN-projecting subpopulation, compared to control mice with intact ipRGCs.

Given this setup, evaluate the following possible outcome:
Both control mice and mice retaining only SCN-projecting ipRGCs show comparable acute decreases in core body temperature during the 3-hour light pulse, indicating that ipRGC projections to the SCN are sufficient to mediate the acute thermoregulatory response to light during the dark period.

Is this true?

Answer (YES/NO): NO